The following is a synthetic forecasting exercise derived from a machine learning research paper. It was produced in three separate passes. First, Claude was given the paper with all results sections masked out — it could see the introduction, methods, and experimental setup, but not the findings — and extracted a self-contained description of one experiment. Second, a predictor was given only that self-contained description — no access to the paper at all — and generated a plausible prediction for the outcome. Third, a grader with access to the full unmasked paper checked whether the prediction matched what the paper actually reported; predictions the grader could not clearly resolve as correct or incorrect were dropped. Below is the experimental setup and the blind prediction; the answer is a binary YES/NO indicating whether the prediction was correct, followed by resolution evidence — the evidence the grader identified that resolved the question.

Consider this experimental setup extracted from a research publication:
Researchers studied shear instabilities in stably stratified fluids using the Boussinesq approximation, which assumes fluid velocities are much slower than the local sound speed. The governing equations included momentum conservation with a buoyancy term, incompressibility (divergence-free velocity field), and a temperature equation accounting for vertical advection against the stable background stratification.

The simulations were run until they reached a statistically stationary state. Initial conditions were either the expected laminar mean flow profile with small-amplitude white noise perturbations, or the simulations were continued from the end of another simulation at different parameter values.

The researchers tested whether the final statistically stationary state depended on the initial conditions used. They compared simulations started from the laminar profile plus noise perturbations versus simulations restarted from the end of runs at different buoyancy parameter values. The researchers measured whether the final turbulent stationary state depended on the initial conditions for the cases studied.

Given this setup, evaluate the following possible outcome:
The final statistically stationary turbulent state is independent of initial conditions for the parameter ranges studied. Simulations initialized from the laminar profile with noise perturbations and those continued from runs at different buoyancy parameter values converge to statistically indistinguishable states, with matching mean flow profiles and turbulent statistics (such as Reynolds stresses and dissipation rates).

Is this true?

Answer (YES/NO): YES